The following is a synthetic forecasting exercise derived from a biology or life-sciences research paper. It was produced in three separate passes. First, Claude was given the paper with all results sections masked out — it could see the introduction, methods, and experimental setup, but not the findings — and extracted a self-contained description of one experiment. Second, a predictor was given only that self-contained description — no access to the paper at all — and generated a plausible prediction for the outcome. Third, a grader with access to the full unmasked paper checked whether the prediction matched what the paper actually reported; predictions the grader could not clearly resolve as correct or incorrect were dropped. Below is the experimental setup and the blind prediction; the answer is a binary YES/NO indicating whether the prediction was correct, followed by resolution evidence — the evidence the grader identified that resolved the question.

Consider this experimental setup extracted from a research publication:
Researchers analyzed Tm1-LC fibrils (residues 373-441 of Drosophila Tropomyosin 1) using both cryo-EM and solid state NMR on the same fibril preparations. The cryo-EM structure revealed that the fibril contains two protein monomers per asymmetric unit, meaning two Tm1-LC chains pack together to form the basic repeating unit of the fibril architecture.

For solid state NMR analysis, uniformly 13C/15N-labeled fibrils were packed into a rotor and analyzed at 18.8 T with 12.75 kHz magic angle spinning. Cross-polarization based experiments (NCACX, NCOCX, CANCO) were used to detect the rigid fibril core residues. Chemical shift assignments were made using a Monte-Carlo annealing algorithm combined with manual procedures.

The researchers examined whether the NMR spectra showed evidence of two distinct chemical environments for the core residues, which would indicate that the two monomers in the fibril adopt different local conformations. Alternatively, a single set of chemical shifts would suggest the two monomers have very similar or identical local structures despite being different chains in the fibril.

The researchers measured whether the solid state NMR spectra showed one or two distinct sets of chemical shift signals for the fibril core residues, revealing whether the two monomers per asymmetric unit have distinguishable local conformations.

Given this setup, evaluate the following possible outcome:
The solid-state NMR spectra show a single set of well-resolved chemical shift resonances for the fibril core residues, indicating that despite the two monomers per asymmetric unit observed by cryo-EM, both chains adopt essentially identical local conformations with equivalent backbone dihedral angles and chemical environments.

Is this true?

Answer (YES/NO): YES